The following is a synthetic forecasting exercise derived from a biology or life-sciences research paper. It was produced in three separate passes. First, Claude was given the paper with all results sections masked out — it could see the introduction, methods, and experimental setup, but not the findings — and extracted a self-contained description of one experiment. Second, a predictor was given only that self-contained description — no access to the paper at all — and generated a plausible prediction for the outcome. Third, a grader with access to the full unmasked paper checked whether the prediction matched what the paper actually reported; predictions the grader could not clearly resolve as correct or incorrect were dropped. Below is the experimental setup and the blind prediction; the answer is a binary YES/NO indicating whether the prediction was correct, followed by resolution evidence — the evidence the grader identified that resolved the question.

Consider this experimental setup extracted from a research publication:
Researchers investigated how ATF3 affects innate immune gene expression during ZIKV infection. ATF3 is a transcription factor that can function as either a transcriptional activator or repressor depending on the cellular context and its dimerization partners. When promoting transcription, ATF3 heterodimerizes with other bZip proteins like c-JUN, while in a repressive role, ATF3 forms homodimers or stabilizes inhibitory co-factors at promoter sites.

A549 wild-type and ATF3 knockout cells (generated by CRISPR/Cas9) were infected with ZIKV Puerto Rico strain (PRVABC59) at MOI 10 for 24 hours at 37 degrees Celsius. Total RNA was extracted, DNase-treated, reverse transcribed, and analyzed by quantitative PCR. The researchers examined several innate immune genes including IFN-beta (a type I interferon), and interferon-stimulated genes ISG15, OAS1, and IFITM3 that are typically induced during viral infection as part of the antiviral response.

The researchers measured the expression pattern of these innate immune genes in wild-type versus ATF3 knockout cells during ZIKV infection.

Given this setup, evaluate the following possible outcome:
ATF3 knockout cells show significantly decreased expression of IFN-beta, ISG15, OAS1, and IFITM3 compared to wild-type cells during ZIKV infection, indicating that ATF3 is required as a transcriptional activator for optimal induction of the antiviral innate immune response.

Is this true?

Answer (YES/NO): NO